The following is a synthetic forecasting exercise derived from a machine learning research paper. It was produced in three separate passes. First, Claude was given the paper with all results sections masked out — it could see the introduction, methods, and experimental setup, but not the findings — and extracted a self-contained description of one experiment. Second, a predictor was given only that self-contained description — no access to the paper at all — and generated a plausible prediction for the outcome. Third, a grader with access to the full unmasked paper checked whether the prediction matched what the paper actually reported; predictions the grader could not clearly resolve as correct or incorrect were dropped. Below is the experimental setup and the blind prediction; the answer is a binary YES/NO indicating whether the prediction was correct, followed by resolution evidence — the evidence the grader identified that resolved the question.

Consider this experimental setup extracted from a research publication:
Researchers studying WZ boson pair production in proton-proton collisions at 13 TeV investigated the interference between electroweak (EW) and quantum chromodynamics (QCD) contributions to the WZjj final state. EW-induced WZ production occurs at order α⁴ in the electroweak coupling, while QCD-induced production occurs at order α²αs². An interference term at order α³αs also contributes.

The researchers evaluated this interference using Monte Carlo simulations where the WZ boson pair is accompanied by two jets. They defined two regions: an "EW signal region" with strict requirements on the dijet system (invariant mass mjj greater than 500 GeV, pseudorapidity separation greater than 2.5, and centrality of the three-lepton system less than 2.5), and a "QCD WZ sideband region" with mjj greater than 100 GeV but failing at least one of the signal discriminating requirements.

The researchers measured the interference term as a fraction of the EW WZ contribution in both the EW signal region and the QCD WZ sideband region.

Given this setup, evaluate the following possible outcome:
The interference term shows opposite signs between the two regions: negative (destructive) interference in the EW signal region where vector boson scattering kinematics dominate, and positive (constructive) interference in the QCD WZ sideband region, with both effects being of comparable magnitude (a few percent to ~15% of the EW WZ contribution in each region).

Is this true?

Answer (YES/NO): NO